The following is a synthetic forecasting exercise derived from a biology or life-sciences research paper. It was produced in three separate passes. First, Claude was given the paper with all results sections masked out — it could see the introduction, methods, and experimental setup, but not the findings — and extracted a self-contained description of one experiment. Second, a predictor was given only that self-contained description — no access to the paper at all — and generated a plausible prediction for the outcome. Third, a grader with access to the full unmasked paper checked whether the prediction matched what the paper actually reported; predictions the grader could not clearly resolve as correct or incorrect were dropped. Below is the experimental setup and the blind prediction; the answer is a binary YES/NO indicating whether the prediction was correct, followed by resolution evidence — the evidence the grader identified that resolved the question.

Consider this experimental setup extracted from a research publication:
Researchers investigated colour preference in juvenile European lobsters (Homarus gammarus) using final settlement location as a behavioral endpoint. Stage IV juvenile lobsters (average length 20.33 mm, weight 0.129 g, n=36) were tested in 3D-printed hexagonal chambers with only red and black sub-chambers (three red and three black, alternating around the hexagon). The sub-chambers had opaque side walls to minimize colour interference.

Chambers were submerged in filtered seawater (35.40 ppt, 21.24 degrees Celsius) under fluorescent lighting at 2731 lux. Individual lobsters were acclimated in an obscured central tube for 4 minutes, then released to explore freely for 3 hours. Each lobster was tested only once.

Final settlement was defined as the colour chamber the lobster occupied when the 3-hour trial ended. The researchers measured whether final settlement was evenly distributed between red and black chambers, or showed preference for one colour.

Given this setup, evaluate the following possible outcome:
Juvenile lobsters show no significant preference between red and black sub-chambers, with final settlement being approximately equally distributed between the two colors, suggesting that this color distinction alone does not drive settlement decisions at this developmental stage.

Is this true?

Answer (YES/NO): NO